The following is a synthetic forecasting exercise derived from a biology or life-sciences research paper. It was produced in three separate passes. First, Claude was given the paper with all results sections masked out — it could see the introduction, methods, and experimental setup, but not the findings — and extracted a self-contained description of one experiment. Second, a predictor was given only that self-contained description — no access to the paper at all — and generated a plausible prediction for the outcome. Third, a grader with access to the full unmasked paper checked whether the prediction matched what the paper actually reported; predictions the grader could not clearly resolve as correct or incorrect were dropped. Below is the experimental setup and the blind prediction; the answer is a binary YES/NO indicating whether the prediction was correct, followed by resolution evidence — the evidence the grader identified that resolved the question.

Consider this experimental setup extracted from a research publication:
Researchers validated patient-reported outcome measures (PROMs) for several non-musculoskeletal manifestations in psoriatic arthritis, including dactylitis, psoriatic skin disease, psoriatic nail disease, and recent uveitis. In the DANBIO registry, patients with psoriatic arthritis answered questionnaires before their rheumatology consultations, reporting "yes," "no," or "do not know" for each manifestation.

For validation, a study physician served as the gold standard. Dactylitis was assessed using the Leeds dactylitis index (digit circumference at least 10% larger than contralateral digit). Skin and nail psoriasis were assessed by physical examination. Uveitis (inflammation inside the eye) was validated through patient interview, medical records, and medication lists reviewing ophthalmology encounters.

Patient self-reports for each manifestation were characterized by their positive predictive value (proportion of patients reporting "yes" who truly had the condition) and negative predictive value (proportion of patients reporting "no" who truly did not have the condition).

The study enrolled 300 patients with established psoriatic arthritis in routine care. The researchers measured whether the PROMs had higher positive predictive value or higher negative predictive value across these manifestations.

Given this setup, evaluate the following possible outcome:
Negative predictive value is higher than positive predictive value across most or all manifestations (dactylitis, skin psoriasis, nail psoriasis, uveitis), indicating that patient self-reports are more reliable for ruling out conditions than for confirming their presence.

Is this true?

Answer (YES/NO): YES